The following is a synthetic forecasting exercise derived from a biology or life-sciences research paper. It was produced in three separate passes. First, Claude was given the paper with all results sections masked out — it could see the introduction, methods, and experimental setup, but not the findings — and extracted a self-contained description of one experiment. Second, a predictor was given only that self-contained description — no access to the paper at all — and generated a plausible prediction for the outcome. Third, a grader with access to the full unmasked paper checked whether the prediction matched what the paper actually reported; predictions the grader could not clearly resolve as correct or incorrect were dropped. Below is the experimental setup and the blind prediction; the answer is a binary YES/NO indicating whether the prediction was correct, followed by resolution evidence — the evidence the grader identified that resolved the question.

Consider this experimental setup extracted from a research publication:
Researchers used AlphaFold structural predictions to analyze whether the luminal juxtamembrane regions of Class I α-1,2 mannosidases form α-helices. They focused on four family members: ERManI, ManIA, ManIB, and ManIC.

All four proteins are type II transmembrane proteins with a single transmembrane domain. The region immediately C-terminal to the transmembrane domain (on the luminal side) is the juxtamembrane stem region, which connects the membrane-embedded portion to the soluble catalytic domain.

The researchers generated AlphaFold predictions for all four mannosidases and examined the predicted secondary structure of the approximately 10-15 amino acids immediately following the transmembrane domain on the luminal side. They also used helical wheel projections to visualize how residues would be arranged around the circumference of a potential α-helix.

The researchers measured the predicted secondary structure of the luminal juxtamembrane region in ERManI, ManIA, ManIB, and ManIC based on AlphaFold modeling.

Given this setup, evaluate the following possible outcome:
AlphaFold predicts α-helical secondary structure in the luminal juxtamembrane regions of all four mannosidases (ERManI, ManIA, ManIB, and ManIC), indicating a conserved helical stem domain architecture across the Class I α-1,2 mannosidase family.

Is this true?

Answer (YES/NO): NO